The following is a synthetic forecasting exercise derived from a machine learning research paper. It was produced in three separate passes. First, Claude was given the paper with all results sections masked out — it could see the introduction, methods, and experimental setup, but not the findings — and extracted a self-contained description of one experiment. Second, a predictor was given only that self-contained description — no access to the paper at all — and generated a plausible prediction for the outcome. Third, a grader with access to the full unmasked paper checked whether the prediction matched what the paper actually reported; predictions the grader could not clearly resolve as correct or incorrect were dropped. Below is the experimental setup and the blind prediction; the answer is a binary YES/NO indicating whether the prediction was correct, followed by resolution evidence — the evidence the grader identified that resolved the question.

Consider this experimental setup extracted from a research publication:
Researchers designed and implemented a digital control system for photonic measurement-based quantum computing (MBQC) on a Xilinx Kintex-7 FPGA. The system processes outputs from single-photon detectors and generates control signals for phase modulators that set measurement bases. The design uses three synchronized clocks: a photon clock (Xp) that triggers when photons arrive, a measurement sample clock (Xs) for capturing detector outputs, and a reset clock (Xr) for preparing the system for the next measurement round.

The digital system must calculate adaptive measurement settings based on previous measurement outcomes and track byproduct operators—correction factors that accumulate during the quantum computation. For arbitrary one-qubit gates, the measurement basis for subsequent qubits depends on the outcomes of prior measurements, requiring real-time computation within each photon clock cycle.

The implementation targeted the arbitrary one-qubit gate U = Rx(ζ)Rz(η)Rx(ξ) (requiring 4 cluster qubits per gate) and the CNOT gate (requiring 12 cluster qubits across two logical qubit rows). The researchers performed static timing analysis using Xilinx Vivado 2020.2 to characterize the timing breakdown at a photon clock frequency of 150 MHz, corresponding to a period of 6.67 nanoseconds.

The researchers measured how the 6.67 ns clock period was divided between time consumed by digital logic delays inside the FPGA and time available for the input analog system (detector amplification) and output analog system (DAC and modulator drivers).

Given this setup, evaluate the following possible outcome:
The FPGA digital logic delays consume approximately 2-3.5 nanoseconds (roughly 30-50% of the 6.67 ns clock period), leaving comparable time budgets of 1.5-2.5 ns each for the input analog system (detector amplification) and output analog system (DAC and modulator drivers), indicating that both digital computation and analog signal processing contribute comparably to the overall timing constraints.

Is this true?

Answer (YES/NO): NO